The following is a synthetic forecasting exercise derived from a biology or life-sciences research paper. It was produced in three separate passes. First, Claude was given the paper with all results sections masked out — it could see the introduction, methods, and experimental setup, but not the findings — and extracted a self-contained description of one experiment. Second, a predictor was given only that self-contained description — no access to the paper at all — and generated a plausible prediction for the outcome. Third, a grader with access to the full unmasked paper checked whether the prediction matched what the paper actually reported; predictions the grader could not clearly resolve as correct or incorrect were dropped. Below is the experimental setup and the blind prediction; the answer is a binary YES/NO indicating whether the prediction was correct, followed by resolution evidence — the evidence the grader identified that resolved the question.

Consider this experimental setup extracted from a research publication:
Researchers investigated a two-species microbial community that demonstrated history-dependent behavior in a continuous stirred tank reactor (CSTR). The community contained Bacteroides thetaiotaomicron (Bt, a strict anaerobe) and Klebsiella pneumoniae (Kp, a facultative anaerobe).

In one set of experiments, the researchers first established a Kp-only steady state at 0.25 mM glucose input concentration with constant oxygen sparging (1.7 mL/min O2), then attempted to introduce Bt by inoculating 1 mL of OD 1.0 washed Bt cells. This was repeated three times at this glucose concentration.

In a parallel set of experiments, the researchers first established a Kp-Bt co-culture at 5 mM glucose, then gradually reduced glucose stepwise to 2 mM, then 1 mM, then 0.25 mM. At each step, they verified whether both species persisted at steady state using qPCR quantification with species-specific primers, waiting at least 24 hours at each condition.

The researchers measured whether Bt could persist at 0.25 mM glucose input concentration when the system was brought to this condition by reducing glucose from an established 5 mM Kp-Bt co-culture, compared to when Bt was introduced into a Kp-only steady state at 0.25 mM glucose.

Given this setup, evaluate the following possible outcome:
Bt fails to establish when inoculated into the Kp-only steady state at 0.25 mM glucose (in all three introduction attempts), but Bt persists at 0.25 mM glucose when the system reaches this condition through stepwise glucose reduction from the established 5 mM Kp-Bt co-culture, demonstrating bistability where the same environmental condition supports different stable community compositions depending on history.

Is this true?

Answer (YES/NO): YES